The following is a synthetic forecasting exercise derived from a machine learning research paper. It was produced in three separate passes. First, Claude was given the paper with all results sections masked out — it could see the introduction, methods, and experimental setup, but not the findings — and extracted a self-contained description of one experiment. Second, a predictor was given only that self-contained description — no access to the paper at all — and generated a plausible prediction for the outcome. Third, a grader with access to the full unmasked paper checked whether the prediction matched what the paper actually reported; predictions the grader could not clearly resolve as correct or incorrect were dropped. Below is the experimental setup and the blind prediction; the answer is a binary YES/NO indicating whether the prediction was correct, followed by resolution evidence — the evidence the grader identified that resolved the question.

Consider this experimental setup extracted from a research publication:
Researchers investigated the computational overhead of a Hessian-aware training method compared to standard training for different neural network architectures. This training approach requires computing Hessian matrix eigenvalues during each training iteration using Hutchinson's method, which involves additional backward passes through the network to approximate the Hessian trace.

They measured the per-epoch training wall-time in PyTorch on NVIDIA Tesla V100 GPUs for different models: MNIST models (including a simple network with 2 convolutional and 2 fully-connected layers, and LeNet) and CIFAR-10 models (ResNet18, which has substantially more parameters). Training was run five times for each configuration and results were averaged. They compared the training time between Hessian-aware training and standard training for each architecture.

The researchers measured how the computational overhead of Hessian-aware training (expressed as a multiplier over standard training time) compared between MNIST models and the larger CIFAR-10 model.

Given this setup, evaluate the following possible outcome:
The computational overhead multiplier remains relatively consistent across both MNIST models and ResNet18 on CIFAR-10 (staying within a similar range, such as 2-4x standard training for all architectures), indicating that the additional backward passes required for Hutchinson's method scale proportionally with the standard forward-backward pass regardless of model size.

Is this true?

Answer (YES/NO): NO